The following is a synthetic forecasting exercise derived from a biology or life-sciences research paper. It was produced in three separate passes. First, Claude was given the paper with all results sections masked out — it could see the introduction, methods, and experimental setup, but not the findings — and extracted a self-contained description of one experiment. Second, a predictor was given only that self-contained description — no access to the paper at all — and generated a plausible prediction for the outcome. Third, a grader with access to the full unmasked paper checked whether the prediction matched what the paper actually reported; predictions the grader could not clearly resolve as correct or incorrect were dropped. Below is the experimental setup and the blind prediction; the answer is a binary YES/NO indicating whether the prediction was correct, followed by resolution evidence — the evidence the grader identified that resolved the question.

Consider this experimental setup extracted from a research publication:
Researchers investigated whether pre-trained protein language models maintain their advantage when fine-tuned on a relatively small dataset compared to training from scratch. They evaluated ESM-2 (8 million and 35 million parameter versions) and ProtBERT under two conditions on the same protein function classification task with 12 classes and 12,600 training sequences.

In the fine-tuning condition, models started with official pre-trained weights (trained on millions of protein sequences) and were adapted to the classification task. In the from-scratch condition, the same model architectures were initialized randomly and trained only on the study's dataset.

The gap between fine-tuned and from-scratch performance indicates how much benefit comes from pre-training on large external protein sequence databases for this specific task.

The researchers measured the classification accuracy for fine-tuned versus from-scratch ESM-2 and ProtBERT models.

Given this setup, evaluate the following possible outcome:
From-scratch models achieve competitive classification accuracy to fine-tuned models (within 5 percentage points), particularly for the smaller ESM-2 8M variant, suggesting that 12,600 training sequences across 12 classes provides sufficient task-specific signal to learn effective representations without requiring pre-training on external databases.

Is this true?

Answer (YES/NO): NO